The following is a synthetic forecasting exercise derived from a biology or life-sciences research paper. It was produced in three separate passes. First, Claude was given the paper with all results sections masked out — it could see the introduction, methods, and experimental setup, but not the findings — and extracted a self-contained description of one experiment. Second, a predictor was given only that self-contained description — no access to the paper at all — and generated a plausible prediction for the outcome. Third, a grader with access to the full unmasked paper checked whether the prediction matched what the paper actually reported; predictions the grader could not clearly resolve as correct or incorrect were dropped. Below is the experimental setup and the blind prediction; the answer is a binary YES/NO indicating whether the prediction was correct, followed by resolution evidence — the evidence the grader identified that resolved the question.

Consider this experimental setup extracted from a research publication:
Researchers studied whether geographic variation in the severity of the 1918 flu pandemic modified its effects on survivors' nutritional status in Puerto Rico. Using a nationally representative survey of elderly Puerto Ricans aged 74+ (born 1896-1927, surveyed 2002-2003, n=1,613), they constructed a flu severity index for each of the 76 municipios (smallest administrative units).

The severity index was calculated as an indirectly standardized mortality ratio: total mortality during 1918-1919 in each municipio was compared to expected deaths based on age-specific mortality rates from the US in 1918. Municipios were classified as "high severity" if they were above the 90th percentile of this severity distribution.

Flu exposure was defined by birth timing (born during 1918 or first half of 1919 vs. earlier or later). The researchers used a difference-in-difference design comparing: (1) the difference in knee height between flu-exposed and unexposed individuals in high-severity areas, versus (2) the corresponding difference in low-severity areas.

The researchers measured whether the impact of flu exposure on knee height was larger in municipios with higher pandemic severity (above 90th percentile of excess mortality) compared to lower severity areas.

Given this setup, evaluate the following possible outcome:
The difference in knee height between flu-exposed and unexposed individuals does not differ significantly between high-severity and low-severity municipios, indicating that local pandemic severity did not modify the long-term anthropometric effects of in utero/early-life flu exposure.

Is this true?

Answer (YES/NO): NO